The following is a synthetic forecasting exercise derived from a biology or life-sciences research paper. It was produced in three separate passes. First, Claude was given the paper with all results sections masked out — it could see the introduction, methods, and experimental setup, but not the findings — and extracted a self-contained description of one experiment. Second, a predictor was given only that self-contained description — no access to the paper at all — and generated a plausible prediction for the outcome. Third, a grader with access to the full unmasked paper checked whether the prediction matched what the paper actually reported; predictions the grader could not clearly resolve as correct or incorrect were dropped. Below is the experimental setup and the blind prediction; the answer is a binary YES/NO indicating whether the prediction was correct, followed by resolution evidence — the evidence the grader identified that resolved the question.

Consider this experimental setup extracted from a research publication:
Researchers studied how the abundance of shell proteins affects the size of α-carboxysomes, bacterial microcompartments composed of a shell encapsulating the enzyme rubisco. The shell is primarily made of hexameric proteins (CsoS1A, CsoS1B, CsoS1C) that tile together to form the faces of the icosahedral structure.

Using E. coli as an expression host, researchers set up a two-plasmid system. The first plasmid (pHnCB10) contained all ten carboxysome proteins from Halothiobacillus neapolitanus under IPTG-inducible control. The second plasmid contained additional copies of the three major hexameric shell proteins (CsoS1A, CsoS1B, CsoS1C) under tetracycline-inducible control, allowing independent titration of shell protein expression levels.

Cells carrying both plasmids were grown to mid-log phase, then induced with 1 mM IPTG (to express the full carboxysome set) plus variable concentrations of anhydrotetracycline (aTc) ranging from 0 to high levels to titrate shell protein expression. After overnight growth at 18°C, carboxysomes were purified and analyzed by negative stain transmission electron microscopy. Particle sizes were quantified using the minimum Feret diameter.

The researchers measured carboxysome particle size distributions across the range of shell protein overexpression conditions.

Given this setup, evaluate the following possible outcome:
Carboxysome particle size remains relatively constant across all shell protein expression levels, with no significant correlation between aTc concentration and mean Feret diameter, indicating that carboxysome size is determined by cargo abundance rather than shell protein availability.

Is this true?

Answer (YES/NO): NO